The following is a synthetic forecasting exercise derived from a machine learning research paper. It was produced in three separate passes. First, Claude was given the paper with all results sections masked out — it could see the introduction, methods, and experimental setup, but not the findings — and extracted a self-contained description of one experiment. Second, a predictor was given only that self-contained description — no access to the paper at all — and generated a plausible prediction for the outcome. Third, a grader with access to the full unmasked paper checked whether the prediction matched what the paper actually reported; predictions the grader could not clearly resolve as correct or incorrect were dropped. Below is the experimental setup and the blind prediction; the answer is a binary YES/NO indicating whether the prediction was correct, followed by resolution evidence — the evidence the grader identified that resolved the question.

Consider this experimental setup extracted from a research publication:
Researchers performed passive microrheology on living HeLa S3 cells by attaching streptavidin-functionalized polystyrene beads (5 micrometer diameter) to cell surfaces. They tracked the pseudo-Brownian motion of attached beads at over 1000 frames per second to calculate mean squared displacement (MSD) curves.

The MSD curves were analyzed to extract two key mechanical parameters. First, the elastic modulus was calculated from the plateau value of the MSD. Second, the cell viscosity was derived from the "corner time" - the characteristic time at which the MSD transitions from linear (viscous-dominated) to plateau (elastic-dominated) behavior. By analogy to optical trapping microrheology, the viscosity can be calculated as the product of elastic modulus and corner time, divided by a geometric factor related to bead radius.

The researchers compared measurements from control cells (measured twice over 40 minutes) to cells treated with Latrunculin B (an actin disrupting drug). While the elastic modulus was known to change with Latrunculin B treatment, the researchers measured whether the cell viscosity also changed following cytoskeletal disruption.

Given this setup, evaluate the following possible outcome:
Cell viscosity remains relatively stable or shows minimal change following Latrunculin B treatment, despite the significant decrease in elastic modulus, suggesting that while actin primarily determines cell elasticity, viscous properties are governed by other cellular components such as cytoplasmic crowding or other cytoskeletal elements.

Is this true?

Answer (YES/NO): YES